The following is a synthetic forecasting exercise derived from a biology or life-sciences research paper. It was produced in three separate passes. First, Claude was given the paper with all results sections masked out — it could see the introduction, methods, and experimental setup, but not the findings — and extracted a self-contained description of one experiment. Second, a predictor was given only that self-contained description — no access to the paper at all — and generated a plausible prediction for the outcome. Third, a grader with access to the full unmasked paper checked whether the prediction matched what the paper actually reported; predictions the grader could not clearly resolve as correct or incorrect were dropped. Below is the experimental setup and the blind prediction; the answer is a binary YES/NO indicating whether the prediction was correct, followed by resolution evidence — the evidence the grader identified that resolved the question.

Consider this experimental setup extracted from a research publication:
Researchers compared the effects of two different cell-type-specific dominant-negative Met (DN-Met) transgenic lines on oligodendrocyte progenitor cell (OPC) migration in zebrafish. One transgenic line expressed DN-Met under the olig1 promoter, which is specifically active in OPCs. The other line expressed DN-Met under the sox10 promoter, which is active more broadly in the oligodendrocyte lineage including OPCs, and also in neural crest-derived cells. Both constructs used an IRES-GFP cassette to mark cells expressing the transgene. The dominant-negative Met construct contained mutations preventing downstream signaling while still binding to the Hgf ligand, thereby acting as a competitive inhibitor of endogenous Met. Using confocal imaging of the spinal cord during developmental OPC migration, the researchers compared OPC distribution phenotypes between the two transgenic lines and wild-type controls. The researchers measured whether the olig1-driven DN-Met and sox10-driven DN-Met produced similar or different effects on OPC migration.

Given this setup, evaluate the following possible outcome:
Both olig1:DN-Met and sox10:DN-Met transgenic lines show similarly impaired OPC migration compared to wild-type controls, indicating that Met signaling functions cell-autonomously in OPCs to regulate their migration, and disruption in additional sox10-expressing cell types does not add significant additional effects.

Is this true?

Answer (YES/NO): NO